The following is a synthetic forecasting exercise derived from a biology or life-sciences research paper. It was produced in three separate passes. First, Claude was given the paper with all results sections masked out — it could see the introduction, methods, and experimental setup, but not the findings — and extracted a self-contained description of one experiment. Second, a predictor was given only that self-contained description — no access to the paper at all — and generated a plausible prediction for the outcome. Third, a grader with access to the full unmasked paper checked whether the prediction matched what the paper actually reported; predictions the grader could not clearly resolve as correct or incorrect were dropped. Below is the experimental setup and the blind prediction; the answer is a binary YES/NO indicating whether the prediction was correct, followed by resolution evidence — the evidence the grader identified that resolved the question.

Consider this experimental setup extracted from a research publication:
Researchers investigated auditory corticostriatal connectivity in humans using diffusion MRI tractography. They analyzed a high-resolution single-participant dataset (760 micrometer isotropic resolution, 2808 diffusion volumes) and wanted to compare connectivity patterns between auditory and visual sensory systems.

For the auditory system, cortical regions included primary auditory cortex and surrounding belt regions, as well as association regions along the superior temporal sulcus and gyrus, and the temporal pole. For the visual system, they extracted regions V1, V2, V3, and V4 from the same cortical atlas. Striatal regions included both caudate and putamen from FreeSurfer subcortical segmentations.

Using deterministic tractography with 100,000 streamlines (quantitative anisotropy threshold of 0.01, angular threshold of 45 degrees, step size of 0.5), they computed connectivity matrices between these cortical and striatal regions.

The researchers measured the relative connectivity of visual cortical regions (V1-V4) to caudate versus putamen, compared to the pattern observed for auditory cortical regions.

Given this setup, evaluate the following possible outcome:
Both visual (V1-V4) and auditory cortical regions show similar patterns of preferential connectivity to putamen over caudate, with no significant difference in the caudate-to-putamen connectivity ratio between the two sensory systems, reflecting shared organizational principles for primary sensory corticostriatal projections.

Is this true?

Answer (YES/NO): NO